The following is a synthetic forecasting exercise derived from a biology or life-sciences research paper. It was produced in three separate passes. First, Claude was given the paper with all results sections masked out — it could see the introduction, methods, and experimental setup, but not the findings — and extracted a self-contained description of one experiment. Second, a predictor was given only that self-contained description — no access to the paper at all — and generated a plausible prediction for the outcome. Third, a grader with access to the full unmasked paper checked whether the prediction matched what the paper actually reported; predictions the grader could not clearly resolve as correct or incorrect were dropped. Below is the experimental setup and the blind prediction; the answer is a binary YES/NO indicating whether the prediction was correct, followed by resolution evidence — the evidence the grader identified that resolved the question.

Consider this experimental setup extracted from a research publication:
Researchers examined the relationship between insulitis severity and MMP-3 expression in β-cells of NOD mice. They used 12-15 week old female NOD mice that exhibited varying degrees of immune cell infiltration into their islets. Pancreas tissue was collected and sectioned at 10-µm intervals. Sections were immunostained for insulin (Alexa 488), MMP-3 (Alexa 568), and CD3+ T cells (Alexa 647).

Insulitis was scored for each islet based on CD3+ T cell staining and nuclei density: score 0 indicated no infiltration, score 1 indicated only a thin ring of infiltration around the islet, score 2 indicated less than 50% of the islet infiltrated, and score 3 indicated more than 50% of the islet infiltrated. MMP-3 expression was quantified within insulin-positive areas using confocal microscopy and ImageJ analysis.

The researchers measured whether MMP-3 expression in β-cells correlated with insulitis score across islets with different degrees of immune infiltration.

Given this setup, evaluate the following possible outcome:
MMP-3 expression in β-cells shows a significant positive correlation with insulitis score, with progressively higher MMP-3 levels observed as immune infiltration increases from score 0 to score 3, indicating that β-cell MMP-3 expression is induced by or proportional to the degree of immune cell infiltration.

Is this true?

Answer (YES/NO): YES